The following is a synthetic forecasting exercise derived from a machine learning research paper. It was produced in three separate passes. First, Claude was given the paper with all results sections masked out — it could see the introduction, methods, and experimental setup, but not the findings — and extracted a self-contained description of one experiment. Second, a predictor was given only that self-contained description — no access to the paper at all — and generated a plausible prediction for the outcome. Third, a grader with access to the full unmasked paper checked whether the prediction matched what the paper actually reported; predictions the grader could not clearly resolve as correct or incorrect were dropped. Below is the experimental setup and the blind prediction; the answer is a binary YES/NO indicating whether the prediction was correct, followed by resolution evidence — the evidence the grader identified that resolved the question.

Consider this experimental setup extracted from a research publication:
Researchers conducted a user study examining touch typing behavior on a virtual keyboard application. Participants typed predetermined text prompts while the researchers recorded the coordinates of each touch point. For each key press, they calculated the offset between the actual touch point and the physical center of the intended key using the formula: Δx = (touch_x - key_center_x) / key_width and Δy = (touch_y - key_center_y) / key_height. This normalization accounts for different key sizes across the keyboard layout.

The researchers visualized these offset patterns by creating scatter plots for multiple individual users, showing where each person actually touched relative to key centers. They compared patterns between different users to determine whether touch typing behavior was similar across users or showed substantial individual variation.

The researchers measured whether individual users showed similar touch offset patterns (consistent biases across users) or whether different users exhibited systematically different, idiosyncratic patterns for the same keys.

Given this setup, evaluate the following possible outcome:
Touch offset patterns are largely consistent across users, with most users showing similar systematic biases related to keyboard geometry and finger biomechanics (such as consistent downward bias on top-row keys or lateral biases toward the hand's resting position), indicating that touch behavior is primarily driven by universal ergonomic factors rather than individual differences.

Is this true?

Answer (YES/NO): NO